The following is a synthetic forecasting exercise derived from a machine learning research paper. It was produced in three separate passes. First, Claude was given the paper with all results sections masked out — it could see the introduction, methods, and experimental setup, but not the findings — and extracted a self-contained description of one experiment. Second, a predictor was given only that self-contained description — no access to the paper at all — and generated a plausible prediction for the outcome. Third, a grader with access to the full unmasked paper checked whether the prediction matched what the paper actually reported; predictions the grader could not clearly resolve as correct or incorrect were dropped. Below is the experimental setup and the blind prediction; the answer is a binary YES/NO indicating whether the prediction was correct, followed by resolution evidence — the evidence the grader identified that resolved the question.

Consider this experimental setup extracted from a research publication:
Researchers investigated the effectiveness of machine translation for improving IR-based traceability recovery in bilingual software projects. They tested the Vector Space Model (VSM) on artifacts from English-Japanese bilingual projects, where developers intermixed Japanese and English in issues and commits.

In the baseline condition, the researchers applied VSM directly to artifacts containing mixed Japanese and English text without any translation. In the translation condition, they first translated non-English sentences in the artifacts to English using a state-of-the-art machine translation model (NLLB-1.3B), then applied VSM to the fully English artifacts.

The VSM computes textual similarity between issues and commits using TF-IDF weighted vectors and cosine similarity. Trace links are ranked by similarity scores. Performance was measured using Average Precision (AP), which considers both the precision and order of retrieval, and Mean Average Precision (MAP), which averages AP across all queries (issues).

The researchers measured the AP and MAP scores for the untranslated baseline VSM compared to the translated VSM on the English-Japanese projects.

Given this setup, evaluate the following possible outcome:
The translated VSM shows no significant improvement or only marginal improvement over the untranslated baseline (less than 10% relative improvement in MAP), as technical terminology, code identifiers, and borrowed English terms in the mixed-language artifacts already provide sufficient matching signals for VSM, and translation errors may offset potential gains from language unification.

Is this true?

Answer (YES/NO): NO